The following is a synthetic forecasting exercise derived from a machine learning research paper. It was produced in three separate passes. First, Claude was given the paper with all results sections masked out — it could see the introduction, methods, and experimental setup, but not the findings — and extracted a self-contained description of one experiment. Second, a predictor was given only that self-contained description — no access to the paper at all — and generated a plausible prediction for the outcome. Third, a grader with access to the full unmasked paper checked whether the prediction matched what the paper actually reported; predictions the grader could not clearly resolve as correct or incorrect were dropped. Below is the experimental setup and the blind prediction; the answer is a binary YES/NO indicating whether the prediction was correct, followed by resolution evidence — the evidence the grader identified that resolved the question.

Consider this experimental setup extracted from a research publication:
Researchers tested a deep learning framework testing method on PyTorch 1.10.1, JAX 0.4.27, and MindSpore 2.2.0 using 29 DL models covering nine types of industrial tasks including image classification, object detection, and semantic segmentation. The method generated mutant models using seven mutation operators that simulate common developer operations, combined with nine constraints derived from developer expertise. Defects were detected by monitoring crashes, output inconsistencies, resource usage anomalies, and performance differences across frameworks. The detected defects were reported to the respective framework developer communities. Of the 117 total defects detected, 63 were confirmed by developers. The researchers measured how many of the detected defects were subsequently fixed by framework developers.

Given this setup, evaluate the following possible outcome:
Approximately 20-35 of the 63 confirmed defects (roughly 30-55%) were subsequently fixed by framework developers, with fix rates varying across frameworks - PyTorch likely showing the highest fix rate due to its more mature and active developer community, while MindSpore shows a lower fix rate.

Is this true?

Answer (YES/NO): NO